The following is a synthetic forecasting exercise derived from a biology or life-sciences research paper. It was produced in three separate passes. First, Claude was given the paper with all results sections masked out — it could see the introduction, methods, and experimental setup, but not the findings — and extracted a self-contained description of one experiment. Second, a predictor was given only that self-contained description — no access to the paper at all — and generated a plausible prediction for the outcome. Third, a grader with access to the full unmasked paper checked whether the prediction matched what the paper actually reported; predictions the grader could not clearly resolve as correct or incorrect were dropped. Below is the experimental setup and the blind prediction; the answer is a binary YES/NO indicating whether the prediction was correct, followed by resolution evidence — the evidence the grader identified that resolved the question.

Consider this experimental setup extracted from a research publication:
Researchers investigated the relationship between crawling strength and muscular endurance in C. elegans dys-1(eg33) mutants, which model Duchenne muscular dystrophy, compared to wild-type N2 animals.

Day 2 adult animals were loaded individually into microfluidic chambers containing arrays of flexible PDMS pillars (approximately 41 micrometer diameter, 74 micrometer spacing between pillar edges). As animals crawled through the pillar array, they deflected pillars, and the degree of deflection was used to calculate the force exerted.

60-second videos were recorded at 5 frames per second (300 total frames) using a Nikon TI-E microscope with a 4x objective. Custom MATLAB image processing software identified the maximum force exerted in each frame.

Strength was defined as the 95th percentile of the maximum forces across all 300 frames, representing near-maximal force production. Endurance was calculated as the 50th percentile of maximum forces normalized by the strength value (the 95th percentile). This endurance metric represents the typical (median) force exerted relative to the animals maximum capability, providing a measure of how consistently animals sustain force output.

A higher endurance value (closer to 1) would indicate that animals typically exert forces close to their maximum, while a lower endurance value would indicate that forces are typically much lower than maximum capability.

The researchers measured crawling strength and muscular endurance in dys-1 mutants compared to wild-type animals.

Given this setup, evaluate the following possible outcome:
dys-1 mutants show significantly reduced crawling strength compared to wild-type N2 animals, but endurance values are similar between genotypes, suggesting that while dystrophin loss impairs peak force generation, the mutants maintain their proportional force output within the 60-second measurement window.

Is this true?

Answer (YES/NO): YES